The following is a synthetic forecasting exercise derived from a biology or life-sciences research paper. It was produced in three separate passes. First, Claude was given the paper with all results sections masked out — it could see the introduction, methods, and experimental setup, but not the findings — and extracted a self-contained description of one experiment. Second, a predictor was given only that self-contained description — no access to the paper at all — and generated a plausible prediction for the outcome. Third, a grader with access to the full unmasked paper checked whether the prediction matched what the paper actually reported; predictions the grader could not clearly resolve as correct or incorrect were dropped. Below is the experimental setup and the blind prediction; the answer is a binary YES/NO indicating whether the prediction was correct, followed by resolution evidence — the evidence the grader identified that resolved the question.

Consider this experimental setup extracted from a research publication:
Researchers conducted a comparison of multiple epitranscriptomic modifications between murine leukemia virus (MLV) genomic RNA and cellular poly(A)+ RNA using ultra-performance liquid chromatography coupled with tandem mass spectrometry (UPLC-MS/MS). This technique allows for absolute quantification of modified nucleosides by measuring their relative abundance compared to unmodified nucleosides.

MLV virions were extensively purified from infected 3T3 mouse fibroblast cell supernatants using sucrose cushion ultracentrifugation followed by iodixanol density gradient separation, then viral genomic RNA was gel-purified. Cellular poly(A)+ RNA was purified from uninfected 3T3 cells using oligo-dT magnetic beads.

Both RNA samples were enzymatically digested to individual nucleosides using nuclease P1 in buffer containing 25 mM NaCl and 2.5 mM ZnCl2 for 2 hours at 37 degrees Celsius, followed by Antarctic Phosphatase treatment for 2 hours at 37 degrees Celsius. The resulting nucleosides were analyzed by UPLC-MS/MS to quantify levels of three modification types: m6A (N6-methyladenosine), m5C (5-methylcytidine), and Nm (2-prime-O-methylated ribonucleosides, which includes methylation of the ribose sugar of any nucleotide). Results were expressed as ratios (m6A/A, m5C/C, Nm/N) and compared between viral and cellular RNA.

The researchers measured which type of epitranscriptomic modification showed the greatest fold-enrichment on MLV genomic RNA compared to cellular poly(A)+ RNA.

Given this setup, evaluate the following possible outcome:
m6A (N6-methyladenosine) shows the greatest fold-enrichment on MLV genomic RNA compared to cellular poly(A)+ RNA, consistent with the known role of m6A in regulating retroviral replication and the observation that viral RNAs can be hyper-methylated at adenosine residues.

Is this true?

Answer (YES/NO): NO